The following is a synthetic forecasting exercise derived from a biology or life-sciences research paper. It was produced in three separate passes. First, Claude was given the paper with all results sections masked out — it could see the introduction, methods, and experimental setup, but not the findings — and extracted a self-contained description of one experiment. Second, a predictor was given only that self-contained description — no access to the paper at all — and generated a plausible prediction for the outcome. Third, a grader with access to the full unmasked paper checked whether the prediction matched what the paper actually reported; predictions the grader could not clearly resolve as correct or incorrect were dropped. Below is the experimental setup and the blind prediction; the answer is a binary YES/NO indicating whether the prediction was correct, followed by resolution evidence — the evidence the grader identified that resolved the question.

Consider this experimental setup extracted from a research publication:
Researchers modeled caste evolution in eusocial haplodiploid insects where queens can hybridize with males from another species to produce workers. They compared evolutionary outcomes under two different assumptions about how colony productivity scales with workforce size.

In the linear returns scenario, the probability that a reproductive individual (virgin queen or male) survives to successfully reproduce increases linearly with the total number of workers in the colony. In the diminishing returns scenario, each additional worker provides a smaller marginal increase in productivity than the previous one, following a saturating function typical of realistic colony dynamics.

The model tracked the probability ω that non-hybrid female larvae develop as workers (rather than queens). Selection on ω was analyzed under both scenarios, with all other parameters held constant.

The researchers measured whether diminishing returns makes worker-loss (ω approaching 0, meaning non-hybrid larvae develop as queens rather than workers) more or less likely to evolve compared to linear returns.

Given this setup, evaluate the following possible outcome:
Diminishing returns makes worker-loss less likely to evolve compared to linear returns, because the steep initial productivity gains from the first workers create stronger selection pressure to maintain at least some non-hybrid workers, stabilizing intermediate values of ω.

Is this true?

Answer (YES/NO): NO